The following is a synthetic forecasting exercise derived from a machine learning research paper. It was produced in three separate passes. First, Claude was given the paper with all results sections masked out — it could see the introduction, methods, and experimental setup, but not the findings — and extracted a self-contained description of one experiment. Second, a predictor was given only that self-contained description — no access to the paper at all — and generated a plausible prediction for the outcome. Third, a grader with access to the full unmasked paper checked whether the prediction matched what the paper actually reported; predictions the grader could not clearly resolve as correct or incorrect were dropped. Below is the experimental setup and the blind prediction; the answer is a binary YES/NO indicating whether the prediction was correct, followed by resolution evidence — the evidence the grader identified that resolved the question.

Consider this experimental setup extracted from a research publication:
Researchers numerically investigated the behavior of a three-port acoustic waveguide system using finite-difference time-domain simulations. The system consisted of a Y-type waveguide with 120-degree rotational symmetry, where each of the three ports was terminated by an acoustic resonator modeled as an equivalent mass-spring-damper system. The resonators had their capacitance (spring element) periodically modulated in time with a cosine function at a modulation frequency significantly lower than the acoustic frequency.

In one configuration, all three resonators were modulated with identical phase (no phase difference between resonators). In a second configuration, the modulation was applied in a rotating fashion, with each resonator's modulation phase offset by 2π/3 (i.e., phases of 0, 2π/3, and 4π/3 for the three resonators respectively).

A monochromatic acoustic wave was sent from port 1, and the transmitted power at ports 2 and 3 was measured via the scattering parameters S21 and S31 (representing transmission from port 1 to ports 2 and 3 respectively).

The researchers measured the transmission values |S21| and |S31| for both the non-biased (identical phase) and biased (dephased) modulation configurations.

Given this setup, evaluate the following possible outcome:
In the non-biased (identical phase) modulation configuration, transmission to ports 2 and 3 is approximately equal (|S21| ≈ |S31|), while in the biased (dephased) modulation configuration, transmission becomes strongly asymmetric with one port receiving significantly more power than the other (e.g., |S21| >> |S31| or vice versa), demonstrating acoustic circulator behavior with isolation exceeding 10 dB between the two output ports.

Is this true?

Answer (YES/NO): YES